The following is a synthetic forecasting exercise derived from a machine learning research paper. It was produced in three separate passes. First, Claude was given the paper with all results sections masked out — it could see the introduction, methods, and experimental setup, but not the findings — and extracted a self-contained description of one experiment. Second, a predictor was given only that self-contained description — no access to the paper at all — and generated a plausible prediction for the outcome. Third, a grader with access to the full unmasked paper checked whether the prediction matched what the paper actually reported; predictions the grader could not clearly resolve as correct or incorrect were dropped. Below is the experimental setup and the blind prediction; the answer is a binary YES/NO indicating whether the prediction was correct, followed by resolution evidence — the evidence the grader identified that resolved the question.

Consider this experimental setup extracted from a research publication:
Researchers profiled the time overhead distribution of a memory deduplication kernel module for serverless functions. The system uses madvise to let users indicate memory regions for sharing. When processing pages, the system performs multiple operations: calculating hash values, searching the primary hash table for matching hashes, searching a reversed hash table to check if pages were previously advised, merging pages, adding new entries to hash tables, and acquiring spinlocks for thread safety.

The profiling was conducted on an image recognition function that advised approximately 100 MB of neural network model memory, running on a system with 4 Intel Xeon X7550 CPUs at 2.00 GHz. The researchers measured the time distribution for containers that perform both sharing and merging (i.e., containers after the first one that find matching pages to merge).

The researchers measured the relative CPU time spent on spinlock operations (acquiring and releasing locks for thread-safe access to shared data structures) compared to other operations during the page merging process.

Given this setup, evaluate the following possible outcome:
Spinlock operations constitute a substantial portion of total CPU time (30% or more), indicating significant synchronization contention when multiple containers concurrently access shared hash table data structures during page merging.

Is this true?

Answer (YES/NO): NO